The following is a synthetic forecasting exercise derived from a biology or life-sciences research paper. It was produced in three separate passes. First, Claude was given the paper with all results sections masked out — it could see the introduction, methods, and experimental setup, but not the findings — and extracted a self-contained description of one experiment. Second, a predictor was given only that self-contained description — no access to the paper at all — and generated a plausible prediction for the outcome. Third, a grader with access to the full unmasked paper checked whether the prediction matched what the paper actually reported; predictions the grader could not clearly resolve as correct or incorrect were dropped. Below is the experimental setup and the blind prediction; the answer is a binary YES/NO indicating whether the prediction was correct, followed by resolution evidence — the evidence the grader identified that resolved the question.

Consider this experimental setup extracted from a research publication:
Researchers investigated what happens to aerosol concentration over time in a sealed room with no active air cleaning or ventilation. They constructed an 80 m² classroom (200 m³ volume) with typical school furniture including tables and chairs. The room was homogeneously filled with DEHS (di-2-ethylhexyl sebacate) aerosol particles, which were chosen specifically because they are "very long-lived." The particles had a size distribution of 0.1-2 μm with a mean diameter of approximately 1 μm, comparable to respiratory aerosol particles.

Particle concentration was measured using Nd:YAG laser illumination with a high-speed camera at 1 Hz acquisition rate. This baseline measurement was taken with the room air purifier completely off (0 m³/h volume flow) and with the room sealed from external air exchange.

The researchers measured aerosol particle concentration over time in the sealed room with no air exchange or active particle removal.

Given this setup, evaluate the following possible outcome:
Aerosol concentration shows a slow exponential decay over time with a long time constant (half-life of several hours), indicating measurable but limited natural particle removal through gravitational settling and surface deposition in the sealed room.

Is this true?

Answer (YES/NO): YES